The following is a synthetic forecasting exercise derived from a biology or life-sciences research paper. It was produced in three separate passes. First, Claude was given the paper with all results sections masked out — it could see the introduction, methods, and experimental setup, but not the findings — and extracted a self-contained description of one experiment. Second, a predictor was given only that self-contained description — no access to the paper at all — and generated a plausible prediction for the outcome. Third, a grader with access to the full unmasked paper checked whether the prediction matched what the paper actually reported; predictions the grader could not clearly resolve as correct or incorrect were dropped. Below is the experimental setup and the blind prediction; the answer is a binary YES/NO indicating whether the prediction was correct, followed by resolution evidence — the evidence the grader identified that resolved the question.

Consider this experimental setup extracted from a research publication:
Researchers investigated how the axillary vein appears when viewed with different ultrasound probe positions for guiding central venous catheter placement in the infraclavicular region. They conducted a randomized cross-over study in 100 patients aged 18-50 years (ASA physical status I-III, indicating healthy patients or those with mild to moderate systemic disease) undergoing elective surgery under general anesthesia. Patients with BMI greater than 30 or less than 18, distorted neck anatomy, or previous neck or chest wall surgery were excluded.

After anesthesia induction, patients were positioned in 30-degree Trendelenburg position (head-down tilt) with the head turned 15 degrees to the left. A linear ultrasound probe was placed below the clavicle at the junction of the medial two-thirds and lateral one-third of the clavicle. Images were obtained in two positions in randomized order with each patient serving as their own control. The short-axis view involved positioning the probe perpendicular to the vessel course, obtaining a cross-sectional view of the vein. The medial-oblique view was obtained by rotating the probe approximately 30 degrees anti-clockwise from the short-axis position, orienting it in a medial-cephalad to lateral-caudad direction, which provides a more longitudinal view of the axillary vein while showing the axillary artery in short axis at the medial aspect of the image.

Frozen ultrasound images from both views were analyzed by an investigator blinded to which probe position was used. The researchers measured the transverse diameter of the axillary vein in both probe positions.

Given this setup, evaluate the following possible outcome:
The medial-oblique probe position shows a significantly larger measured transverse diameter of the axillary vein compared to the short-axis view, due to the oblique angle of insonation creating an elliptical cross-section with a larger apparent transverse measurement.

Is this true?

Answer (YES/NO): YES